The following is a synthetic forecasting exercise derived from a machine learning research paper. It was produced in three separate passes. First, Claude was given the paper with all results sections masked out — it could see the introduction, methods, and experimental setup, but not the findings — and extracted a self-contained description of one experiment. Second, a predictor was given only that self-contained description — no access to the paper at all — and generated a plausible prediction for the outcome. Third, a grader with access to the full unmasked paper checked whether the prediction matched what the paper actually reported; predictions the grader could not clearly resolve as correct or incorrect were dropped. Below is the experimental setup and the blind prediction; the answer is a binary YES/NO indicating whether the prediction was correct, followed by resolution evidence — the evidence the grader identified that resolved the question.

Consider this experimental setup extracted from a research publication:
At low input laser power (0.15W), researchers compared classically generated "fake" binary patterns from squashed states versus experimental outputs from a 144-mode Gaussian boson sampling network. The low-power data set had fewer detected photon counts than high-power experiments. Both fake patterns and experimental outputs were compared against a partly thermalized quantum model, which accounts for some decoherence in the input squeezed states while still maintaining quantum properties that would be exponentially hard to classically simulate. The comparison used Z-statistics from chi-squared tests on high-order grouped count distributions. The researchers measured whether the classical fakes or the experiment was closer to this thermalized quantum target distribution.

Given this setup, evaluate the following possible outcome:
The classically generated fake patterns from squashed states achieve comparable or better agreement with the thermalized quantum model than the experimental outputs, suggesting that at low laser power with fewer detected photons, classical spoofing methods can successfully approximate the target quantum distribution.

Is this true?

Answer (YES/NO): NO